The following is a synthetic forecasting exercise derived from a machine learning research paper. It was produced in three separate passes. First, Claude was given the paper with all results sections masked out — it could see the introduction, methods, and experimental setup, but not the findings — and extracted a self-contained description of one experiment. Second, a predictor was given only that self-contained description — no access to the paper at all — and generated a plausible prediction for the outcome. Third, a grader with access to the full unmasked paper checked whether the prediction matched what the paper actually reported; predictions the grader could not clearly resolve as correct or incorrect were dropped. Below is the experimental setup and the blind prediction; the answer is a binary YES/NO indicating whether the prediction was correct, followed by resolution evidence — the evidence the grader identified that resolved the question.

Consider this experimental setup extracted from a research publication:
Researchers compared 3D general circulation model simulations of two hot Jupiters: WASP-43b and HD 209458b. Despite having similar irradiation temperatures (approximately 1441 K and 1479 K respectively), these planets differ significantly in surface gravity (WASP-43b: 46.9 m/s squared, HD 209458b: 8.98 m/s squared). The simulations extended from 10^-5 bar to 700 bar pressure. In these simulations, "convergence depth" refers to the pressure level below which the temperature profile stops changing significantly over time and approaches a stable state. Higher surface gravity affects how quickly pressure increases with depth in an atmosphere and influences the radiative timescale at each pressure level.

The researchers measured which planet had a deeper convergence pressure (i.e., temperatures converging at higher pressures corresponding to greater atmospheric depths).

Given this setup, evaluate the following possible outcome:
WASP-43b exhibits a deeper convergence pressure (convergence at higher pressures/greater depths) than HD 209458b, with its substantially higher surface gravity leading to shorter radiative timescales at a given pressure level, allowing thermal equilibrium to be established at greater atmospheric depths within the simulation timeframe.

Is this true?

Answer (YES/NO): YES